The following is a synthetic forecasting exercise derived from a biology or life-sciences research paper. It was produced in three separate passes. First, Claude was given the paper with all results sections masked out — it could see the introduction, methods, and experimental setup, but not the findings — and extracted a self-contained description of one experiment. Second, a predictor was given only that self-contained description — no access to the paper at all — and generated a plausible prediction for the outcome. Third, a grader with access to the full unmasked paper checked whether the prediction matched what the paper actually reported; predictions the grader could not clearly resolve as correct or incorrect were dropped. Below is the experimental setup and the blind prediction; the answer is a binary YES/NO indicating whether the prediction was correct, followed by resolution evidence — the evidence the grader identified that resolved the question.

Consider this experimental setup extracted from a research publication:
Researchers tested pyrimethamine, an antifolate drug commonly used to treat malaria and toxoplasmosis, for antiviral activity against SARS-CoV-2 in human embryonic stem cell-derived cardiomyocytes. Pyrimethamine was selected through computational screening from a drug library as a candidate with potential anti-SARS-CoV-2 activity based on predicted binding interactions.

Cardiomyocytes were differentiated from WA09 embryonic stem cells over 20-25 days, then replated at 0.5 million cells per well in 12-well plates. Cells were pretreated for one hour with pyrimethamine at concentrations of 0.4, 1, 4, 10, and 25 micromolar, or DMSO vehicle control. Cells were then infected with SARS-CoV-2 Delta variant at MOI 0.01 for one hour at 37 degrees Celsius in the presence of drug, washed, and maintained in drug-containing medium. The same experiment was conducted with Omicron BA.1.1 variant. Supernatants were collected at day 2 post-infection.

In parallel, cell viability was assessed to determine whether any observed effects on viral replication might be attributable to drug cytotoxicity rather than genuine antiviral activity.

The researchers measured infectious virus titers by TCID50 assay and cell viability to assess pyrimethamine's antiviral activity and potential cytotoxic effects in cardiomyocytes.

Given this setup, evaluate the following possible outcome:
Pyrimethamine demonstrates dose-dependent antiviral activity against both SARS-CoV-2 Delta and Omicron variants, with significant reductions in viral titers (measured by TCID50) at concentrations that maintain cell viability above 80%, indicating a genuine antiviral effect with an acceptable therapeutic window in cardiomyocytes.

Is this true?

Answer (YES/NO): NO